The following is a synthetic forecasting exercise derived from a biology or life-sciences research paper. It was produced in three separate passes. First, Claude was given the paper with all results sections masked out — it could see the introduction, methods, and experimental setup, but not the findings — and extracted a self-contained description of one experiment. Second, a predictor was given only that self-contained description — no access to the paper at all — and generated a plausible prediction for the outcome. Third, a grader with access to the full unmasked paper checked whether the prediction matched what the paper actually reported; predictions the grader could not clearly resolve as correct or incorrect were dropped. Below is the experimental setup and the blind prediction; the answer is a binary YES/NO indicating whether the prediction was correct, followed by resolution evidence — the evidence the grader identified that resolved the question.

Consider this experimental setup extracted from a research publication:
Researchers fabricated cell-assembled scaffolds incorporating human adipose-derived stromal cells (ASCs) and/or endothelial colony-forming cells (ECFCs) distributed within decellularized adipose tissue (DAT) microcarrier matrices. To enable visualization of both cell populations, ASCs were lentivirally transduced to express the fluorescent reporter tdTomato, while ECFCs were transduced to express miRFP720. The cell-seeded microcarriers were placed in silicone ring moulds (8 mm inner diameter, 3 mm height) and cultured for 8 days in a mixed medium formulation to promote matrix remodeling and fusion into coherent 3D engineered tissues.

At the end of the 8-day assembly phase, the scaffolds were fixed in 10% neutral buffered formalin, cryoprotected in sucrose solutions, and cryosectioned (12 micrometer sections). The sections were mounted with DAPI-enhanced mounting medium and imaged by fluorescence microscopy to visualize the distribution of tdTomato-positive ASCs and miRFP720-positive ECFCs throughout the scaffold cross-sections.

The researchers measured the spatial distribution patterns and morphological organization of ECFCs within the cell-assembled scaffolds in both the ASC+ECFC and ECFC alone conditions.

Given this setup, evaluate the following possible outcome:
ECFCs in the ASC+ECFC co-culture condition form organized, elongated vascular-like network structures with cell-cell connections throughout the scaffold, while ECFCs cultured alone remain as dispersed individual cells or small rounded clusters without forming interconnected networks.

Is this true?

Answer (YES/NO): NO